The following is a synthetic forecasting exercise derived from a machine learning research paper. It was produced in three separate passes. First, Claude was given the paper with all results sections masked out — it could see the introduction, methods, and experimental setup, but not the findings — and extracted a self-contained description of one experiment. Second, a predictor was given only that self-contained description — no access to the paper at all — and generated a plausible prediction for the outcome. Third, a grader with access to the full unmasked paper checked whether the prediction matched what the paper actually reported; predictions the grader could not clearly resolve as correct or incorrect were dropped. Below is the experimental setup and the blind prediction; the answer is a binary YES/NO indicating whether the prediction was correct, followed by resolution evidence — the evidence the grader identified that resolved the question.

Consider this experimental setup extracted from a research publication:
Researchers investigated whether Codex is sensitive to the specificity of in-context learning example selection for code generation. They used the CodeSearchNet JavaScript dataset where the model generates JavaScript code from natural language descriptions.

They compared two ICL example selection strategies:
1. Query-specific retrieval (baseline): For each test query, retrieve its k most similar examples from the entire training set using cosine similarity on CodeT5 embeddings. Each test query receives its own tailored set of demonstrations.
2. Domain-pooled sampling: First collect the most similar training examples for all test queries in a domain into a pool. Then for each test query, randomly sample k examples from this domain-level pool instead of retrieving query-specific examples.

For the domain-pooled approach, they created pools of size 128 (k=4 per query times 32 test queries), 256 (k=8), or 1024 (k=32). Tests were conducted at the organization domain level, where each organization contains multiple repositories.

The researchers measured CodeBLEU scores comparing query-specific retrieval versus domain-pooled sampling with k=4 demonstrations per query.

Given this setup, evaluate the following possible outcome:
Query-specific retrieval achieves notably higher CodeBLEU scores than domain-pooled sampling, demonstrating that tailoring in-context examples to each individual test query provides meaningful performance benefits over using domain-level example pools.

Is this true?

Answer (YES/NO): YES